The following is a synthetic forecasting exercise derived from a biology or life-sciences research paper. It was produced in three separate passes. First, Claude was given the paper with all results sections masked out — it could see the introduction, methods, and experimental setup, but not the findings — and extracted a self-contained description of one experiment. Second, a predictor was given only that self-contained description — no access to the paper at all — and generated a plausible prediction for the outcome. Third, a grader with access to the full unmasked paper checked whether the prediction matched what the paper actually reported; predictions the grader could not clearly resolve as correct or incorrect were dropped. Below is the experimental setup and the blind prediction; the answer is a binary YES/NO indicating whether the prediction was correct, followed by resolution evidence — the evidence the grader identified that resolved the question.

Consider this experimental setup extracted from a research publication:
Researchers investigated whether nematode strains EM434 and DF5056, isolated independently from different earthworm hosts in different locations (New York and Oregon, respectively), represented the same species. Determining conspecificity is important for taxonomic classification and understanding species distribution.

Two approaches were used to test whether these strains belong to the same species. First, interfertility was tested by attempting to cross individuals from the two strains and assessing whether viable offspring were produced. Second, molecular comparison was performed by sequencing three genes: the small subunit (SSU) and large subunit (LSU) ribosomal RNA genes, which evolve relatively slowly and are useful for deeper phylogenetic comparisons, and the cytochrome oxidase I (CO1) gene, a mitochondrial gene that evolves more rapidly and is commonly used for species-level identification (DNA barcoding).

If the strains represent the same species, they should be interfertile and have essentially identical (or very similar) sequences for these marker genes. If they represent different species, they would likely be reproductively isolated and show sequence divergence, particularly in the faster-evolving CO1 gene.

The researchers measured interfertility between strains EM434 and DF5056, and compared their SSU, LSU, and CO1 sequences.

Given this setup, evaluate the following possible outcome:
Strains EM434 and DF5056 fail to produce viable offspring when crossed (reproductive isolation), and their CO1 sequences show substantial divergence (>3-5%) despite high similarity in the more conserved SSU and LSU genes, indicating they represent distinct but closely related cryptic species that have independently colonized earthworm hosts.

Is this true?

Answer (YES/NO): NO